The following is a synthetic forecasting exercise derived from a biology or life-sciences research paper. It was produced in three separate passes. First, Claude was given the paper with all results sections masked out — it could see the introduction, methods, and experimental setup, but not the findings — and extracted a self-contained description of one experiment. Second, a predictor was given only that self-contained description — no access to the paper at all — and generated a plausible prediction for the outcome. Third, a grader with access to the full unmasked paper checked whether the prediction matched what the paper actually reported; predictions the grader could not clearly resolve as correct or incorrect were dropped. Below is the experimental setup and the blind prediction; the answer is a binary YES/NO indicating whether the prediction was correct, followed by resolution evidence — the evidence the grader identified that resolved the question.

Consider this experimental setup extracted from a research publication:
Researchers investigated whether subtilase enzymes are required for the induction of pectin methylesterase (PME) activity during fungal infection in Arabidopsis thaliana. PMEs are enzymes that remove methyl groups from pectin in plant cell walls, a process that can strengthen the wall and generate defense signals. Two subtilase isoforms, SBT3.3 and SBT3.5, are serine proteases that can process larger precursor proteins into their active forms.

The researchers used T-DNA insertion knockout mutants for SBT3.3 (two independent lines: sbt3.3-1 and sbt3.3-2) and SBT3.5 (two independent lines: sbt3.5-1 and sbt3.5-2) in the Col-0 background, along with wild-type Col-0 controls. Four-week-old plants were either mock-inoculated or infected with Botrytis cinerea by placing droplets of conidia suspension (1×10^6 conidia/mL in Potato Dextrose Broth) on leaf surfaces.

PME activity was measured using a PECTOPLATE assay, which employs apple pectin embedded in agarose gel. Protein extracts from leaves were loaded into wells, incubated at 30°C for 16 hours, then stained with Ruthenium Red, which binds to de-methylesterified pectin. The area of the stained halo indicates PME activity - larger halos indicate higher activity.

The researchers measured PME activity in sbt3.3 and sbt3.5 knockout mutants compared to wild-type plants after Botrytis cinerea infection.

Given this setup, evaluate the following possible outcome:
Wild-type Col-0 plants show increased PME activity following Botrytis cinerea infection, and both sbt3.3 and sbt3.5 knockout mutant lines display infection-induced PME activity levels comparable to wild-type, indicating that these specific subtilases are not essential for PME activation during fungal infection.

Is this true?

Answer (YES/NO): NO